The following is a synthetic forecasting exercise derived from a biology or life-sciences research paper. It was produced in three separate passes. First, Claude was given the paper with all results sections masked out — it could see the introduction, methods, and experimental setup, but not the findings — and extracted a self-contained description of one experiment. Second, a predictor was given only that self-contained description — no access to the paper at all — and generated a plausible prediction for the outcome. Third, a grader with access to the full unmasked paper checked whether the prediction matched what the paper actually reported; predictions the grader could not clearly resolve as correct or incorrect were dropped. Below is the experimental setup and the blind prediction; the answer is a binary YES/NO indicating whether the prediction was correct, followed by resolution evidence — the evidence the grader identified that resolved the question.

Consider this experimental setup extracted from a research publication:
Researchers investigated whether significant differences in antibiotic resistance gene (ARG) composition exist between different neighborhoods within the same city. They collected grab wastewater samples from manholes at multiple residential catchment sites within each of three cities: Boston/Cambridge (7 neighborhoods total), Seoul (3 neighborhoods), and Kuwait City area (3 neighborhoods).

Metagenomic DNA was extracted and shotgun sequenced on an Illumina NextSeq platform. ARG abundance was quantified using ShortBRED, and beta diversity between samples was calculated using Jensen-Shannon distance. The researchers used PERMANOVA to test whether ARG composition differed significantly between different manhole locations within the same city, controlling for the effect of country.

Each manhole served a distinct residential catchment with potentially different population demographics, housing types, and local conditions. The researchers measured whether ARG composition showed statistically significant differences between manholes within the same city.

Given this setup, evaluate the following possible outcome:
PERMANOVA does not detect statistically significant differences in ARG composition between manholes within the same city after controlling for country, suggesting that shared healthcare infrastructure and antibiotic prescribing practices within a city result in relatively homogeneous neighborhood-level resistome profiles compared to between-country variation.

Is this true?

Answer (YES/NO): NO